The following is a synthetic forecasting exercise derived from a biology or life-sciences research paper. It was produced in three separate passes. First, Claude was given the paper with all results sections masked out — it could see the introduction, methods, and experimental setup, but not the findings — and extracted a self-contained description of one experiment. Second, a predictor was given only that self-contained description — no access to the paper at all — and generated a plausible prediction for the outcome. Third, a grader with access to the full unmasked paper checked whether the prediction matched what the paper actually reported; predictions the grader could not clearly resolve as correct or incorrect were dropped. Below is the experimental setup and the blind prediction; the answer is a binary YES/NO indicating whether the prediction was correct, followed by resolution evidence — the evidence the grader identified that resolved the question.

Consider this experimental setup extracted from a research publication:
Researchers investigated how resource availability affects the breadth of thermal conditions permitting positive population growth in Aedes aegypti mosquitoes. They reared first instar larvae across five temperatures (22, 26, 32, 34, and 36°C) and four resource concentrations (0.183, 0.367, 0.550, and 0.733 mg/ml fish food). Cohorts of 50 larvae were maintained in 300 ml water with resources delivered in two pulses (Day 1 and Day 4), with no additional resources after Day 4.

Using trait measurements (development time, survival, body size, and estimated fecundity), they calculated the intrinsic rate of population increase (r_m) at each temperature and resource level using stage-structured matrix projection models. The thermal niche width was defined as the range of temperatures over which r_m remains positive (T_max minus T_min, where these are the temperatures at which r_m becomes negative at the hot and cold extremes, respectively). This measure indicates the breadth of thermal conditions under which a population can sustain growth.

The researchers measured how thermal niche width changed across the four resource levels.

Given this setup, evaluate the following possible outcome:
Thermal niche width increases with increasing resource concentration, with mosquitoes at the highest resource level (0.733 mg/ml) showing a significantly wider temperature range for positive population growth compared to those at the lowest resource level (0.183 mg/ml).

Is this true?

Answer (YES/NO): NO